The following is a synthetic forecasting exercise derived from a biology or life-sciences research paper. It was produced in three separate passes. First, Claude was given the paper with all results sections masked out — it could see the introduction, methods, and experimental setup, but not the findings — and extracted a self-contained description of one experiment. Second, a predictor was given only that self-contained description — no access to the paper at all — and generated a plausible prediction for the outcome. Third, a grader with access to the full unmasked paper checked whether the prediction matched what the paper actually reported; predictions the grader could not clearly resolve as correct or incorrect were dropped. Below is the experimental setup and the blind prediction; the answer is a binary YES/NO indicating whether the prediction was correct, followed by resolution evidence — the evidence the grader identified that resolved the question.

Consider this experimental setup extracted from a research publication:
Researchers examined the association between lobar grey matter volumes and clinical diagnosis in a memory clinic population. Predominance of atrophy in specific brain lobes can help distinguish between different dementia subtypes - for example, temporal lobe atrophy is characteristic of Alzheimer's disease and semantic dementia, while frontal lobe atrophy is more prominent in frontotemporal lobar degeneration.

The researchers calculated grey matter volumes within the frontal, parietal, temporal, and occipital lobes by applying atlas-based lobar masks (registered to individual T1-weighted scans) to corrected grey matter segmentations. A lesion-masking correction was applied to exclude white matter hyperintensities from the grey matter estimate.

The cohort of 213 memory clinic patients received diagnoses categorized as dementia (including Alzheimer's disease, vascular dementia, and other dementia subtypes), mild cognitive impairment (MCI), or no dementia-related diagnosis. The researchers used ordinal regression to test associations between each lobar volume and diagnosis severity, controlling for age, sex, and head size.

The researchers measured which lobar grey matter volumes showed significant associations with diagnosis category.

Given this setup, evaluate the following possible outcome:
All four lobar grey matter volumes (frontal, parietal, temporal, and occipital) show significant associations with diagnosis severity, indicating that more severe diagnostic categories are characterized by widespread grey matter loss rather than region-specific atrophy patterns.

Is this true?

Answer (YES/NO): YES